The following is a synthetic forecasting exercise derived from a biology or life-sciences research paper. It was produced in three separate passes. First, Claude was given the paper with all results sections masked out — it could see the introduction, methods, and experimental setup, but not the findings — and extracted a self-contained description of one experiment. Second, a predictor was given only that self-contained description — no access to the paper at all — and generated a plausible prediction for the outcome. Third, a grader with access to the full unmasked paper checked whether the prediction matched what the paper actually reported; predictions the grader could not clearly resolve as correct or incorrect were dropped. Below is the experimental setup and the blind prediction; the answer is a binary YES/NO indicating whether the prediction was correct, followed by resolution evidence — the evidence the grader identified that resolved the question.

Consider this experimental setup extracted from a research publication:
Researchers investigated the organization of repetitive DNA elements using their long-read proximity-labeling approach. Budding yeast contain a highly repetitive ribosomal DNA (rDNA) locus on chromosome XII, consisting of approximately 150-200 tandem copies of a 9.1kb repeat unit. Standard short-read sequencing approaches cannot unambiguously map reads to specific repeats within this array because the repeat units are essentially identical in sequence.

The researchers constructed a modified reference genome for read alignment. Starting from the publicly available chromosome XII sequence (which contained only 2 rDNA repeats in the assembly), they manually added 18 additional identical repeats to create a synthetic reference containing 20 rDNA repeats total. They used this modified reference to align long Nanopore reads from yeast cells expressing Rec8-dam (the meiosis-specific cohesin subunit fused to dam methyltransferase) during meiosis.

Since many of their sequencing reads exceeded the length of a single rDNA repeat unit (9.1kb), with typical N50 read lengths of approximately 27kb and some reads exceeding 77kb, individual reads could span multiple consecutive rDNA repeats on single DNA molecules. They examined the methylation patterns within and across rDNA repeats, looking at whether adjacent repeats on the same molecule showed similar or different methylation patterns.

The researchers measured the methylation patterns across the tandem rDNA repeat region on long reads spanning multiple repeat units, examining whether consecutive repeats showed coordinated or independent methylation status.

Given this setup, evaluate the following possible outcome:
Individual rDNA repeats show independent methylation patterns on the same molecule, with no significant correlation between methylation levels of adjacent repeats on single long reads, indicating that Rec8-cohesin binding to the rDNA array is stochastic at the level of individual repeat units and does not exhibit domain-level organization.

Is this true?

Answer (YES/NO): NO